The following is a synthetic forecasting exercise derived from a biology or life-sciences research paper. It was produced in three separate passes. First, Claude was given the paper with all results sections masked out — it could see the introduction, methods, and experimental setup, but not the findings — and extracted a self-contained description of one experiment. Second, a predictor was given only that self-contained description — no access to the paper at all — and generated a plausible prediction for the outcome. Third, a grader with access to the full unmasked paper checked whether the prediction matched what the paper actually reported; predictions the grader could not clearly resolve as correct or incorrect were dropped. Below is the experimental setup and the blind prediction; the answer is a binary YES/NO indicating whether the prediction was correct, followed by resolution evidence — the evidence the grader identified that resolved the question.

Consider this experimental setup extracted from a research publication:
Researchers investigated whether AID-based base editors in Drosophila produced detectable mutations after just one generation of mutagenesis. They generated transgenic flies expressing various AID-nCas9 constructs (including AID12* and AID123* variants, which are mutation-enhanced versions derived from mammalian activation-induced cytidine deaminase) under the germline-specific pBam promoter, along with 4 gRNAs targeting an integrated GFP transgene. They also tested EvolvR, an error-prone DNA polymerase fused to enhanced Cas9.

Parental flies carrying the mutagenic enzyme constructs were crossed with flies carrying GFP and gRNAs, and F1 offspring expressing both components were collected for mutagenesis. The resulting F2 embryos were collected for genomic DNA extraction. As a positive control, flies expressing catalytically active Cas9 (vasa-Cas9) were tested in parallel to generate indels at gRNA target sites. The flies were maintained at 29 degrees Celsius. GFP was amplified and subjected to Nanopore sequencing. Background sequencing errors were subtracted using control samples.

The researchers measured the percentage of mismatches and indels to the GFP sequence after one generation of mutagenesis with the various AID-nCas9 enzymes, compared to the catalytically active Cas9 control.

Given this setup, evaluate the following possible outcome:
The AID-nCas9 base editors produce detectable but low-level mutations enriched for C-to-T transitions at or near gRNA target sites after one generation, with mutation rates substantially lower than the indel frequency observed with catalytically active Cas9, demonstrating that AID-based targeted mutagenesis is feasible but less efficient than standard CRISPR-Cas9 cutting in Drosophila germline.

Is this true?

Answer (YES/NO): NO